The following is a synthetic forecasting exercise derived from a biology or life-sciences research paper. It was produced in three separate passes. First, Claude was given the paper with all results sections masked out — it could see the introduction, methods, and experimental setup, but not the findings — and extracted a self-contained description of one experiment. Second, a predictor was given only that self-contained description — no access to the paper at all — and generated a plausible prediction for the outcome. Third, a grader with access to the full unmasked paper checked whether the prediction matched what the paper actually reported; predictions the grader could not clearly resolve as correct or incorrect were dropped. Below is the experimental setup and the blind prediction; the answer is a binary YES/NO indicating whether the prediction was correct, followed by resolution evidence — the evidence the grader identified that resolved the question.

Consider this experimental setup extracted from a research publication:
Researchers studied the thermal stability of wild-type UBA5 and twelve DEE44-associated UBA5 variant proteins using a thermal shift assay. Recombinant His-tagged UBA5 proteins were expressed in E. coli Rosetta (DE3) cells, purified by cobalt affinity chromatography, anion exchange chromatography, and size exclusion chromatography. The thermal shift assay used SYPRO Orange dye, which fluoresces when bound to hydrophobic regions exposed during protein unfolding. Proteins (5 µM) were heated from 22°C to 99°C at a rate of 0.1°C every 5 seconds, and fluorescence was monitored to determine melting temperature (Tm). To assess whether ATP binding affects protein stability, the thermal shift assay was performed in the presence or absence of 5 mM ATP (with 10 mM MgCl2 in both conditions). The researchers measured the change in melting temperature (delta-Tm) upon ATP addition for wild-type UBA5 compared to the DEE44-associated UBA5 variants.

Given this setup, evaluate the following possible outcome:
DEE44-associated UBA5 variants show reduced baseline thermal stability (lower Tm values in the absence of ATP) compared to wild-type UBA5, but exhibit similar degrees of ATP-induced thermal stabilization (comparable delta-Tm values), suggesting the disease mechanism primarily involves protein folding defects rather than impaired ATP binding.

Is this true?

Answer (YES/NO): NO